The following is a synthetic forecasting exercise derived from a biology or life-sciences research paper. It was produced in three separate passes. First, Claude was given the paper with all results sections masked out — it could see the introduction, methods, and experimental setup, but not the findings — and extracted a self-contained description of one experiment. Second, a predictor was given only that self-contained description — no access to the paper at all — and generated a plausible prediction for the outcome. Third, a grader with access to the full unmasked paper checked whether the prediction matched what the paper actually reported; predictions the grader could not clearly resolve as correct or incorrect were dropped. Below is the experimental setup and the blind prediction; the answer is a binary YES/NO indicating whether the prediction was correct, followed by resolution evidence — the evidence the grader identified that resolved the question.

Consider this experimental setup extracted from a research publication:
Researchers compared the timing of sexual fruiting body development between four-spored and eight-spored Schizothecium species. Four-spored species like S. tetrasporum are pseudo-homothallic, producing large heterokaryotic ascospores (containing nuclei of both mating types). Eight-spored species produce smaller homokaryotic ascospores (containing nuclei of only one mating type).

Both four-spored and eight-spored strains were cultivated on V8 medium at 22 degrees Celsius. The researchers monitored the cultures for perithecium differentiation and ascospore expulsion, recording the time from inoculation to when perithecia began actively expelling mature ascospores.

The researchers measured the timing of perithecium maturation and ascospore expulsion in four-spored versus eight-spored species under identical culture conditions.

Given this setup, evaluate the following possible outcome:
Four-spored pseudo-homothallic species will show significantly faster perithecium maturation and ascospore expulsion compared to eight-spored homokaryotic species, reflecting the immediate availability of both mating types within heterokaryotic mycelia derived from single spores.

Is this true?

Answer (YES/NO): YES